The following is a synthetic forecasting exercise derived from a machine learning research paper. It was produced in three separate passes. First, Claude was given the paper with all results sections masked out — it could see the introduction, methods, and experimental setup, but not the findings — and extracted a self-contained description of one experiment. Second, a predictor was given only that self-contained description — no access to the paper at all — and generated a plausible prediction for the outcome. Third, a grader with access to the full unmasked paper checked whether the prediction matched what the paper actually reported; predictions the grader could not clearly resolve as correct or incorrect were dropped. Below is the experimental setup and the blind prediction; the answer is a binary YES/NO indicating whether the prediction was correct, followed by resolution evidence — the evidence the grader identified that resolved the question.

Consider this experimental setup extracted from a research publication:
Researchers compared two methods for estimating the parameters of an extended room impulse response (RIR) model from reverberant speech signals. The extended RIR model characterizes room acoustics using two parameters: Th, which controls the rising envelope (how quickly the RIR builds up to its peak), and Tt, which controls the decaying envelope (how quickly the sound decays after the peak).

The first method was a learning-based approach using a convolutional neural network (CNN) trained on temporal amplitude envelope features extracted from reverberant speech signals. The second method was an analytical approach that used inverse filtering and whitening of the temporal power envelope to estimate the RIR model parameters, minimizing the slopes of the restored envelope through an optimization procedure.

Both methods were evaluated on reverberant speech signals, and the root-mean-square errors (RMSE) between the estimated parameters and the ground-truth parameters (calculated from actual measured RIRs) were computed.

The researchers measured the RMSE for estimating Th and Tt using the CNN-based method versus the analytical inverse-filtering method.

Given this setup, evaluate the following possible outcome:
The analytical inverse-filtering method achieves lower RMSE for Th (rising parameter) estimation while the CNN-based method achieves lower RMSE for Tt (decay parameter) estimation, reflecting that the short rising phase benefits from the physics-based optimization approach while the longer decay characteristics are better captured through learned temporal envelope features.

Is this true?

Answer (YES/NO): NO